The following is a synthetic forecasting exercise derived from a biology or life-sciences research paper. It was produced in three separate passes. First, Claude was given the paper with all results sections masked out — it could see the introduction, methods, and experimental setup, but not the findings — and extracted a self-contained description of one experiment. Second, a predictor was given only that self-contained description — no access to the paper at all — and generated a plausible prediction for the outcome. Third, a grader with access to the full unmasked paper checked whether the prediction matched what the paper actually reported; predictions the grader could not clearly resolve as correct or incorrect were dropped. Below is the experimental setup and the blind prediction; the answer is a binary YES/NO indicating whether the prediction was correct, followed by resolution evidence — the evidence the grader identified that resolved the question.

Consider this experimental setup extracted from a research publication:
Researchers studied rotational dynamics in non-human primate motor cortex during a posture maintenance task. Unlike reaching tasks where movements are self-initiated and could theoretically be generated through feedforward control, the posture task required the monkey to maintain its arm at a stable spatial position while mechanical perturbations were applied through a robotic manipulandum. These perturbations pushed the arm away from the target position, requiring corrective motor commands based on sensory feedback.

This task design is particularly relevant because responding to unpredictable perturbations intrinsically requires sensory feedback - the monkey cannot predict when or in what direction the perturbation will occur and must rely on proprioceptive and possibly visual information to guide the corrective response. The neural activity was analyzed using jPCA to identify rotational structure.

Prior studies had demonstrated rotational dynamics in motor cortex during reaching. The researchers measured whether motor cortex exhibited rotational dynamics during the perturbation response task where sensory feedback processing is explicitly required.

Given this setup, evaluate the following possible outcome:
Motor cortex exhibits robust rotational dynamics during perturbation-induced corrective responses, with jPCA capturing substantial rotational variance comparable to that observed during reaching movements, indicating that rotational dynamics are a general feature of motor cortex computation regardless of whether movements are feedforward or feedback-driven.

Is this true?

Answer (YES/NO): YES